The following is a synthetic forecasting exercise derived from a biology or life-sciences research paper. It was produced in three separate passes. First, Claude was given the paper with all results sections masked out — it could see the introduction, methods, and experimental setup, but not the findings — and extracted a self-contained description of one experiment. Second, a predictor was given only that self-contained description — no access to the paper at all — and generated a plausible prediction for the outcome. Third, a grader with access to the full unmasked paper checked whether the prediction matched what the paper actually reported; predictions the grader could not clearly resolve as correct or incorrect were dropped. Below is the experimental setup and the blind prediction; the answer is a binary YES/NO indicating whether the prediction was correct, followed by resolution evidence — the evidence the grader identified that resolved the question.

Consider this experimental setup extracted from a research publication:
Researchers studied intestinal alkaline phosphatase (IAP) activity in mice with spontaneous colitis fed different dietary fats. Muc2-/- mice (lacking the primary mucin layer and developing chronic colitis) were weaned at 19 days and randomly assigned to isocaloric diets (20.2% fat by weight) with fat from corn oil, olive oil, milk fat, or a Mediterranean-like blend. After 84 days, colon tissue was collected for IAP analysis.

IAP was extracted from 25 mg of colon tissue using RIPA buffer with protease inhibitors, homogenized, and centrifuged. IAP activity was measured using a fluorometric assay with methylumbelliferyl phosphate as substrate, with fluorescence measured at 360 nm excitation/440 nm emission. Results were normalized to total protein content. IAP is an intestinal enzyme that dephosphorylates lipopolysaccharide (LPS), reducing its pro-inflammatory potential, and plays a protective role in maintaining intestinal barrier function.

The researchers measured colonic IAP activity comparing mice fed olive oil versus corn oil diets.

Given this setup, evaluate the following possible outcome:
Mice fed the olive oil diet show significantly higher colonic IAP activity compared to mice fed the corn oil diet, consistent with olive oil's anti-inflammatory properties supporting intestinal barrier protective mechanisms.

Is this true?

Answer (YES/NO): NO